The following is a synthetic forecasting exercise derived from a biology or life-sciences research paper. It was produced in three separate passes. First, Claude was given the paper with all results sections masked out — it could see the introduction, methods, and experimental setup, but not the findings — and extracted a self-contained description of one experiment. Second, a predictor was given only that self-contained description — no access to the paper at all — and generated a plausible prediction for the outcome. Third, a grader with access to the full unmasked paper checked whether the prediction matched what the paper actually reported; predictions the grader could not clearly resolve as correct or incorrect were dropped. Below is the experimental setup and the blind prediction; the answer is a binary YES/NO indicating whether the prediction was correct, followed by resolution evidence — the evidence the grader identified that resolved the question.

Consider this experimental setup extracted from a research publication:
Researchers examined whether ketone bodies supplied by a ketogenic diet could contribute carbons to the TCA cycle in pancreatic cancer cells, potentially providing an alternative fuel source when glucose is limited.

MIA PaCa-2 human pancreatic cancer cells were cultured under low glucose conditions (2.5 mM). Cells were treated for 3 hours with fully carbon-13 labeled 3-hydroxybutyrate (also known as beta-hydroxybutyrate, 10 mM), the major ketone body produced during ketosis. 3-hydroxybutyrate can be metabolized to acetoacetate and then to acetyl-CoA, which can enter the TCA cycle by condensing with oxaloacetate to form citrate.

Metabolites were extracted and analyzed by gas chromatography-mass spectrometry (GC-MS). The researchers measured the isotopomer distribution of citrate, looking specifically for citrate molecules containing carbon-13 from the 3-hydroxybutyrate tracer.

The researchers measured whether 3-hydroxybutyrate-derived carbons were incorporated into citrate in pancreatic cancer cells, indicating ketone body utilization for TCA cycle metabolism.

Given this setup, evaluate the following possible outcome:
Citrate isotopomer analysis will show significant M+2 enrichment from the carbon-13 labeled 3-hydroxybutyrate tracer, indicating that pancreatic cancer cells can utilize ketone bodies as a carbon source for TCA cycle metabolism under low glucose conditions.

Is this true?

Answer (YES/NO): YES